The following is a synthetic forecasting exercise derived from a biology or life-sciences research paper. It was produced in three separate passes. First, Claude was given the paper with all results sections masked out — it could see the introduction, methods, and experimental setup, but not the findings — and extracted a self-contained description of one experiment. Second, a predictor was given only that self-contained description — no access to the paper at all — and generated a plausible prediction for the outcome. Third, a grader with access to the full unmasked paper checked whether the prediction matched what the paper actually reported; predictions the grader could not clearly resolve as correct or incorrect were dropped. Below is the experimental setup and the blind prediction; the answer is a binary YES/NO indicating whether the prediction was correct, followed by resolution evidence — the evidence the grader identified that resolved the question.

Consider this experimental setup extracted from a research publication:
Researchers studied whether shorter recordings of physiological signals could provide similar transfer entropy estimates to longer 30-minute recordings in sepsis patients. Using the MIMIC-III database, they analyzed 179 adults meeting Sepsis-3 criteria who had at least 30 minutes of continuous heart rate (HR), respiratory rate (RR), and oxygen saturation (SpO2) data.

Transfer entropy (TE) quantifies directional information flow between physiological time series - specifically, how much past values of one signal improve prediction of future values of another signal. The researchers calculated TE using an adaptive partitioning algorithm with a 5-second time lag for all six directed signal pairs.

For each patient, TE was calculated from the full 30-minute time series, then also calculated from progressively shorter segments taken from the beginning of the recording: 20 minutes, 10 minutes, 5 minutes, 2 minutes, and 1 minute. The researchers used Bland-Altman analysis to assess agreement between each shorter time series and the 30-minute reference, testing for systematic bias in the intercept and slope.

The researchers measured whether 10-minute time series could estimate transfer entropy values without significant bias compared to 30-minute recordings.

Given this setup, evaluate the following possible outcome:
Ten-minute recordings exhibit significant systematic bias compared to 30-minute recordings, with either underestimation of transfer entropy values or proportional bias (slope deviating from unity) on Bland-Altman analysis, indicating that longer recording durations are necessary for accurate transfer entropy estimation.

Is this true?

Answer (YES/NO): NO